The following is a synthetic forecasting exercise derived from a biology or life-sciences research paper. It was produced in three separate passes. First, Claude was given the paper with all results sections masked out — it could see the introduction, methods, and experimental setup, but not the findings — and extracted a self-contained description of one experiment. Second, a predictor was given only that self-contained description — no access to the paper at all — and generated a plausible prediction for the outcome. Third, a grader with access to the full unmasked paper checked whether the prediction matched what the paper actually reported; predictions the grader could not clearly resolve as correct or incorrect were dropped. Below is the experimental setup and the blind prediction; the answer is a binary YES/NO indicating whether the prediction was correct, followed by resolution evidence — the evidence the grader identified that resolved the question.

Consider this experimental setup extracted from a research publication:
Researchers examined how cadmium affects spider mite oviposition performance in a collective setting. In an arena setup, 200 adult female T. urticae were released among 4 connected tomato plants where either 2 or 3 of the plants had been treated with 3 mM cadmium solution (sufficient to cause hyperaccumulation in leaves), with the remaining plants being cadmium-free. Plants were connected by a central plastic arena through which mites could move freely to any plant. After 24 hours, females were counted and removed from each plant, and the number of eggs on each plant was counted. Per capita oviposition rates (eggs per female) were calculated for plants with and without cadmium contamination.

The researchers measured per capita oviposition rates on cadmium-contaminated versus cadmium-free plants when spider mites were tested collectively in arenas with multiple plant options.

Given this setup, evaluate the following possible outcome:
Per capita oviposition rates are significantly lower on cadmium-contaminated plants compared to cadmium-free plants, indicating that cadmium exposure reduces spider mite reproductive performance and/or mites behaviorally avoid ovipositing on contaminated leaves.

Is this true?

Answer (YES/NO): YES